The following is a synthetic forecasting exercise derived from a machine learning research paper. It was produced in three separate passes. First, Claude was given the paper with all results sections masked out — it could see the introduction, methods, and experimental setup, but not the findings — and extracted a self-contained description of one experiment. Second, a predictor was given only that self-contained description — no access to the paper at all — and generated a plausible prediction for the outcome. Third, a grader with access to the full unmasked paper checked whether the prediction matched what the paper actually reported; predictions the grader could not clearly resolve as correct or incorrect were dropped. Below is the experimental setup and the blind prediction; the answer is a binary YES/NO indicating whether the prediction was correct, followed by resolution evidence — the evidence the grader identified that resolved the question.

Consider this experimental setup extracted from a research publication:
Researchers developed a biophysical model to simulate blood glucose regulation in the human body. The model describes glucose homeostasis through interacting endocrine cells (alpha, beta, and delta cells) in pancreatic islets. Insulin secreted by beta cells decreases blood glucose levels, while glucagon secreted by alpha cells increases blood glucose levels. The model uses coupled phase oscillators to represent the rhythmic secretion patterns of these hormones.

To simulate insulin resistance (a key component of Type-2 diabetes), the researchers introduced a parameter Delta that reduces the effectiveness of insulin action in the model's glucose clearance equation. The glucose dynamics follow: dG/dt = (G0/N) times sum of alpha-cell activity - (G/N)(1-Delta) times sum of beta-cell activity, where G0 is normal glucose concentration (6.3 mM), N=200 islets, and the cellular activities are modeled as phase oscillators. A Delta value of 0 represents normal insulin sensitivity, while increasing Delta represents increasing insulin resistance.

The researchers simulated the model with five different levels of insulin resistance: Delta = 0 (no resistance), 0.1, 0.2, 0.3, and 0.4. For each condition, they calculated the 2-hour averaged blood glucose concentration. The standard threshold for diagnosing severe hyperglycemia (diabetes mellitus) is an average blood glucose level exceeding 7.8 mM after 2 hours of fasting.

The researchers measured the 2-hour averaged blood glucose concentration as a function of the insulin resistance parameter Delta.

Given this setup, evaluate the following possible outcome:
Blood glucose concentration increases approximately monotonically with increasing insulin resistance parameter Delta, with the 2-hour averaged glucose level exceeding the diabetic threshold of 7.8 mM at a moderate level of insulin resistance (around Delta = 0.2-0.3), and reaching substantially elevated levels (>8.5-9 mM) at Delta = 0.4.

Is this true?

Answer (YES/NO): NO